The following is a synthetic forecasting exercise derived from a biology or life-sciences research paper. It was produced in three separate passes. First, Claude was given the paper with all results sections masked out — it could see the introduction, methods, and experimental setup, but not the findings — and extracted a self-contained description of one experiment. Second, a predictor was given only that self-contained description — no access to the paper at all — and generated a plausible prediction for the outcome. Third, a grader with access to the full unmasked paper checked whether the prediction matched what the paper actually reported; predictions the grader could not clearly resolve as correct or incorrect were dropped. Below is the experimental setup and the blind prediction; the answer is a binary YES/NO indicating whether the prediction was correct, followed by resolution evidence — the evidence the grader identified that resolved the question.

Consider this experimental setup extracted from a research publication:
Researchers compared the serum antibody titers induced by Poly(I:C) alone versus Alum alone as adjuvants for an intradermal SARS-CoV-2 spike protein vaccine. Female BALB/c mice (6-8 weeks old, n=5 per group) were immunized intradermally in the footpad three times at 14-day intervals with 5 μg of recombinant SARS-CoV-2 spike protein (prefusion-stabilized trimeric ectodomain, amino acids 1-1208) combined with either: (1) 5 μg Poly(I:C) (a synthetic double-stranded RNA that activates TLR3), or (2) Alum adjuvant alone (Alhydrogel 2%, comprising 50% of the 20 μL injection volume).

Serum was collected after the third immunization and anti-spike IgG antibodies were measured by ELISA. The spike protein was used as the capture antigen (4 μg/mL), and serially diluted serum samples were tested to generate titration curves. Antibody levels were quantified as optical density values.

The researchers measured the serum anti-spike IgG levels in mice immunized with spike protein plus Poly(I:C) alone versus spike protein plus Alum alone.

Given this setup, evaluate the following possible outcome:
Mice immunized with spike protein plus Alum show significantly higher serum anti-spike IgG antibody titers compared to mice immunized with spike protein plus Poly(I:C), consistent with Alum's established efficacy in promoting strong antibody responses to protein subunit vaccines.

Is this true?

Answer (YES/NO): NO